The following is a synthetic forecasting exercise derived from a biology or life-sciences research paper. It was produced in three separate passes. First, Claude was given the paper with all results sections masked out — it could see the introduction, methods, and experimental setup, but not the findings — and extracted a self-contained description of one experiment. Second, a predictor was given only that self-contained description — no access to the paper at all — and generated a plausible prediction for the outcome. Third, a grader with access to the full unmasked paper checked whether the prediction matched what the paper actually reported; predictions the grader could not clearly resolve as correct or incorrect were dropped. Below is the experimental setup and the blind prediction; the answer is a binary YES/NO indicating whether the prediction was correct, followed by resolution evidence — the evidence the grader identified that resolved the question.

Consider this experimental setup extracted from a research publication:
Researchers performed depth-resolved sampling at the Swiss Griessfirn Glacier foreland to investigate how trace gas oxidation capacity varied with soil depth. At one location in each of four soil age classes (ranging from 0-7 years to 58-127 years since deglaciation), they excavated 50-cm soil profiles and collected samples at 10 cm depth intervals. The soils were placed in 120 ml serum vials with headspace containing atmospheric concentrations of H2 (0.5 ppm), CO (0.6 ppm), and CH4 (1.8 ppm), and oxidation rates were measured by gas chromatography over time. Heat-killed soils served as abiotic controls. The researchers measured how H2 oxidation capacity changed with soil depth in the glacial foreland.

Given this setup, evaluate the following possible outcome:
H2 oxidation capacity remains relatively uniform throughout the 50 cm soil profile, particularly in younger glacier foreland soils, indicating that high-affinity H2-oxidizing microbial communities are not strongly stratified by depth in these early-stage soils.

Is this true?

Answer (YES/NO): NO